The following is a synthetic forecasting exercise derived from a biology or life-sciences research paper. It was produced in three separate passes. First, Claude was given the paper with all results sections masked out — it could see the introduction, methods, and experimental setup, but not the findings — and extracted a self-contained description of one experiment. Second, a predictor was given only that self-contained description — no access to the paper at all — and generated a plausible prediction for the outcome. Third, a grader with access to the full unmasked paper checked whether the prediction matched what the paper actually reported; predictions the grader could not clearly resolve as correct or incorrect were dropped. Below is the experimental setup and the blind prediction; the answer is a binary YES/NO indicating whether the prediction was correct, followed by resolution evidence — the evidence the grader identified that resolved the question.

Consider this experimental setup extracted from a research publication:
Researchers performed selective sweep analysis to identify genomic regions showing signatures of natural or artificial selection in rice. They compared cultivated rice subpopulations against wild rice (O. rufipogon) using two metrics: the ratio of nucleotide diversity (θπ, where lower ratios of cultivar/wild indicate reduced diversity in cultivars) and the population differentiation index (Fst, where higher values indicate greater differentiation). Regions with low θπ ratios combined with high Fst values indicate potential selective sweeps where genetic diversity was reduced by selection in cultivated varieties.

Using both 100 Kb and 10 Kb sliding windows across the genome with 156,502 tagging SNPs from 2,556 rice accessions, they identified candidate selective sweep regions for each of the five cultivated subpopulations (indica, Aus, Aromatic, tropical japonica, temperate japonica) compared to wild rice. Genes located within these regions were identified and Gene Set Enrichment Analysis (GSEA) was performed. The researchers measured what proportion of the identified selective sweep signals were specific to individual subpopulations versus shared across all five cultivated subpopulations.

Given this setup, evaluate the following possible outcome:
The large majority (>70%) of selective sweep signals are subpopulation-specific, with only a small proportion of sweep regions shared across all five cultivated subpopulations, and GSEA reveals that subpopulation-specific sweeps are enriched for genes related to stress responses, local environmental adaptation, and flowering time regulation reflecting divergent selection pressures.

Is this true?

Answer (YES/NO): NO